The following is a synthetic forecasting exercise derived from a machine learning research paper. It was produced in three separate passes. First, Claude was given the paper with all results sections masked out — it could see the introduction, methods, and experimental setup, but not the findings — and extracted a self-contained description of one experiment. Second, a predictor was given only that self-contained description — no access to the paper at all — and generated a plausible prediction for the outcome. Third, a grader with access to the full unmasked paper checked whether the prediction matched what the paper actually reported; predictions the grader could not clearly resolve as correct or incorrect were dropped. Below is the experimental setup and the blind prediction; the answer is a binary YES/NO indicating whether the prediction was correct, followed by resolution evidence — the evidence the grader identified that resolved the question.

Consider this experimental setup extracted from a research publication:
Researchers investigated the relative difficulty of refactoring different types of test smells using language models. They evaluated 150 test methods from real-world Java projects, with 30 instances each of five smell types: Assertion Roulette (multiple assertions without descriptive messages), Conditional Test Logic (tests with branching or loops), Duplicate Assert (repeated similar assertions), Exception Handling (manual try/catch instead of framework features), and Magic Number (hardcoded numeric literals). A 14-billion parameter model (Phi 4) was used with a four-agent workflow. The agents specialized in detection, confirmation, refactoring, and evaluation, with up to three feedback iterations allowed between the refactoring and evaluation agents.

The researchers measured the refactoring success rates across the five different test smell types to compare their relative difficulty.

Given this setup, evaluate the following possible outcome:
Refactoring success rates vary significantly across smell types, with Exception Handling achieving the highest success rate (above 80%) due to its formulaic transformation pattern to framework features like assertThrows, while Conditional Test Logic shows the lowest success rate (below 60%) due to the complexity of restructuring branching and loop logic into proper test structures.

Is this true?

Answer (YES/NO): NO